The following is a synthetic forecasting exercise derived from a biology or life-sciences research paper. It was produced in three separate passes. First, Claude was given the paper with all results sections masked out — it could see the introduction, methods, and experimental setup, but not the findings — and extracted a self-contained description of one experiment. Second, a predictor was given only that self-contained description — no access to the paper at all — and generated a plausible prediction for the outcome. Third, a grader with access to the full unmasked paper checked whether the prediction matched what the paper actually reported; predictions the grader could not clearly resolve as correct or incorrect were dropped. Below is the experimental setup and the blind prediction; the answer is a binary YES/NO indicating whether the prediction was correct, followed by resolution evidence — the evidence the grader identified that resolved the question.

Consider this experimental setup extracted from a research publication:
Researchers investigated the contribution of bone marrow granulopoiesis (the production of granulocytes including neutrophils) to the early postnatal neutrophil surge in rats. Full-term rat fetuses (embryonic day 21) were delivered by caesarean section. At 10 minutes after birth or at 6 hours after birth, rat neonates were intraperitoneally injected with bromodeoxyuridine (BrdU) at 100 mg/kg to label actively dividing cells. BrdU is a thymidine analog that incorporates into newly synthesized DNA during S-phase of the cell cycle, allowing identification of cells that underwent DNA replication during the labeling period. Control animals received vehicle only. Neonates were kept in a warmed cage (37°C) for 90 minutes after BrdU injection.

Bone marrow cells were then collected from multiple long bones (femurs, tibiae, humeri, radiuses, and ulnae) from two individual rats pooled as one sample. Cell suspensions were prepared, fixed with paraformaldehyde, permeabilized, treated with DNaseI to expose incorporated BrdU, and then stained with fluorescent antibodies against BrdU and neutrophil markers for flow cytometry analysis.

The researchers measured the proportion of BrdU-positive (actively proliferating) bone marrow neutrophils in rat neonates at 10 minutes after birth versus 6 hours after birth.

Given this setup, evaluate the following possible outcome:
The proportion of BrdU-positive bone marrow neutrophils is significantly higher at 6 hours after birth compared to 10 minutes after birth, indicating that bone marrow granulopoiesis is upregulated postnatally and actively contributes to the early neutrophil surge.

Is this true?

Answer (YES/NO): NO